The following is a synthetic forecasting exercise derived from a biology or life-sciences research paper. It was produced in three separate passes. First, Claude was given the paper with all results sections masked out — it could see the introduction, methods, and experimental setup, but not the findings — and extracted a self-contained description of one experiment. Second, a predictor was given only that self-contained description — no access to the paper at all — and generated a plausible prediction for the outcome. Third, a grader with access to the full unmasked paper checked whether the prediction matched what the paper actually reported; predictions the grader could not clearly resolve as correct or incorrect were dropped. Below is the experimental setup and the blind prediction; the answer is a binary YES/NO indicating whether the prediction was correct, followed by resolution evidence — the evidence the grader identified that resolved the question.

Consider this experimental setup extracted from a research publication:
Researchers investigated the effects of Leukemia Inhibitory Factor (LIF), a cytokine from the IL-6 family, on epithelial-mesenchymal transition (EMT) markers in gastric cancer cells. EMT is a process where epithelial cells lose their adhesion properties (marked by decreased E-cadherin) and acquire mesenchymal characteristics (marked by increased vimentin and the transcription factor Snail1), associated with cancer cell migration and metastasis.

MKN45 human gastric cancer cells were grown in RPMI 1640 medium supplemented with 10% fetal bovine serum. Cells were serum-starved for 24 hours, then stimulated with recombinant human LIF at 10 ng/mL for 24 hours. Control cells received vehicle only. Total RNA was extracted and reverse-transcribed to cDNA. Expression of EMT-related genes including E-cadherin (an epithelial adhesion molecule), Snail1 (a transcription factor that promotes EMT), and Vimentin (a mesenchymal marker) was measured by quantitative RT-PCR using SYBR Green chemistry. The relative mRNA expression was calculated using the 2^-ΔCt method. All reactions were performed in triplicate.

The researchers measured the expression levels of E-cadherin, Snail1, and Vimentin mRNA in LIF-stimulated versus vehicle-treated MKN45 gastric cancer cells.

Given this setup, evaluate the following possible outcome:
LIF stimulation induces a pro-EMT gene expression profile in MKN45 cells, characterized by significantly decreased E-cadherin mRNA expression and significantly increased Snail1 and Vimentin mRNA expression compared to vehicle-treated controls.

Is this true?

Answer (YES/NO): YES